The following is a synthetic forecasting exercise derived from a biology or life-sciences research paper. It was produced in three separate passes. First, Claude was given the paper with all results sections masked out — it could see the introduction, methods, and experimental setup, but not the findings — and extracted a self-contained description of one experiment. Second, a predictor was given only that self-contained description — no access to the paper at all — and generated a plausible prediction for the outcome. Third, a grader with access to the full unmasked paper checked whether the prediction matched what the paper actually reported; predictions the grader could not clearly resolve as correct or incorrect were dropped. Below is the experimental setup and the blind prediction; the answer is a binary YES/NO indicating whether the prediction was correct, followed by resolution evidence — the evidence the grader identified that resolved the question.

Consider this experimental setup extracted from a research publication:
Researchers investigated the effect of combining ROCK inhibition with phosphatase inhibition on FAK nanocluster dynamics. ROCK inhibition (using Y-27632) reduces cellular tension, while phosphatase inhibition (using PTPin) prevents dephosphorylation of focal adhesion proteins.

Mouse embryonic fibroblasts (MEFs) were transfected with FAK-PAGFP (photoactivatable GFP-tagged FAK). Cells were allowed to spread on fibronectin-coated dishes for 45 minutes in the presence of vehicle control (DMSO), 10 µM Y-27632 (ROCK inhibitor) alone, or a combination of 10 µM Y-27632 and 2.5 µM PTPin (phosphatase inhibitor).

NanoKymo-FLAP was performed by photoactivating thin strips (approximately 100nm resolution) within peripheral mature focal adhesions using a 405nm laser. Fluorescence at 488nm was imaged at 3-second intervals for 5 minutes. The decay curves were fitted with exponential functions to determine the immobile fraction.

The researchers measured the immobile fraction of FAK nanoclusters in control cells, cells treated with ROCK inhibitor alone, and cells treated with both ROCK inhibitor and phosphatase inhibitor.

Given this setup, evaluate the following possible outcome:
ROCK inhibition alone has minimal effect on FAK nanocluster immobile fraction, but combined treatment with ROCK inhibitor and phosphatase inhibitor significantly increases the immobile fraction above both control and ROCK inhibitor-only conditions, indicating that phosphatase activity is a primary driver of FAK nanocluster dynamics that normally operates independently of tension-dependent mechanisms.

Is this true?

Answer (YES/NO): NO